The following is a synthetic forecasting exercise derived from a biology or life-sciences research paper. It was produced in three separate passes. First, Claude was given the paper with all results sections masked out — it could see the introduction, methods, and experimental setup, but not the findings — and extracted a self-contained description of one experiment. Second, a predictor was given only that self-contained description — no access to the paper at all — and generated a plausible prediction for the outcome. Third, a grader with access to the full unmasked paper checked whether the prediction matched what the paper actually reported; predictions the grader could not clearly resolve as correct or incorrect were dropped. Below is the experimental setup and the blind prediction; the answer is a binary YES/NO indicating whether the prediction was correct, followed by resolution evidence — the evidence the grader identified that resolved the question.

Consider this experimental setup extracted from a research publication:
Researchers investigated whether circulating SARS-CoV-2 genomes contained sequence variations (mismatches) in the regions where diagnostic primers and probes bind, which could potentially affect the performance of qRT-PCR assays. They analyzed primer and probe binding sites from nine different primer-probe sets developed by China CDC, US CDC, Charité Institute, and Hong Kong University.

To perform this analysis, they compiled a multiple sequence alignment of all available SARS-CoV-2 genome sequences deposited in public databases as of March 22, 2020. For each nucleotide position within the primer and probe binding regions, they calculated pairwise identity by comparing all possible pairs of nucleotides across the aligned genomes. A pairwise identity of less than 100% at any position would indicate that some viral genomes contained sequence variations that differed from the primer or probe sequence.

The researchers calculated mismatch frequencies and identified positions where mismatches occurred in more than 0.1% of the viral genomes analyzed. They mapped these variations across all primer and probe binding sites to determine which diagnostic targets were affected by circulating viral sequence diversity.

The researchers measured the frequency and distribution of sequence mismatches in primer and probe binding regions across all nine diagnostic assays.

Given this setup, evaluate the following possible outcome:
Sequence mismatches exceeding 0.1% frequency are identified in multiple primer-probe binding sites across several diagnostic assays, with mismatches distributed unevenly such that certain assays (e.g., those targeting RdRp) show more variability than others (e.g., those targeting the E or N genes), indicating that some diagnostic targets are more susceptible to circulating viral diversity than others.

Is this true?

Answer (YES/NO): NO